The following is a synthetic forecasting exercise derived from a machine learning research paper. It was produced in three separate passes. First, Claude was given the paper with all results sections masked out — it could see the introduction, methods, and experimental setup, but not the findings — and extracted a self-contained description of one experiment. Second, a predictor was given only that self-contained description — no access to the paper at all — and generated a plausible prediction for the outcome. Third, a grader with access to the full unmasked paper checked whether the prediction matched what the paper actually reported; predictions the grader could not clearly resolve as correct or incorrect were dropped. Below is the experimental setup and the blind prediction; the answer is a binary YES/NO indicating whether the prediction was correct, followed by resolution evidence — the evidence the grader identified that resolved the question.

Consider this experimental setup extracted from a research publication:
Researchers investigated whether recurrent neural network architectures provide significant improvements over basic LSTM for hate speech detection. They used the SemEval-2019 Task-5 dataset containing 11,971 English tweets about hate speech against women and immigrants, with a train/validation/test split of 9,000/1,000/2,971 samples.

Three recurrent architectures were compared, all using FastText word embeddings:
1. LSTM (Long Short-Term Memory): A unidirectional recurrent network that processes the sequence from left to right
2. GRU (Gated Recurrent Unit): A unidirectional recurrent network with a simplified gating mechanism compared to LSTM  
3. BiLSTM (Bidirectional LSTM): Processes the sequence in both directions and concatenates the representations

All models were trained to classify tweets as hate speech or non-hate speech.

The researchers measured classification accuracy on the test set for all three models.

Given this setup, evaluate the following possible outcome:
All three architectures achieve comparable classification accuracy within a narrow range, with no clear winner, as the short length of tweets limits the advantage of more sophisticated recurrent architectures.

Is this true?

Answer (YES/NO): NO